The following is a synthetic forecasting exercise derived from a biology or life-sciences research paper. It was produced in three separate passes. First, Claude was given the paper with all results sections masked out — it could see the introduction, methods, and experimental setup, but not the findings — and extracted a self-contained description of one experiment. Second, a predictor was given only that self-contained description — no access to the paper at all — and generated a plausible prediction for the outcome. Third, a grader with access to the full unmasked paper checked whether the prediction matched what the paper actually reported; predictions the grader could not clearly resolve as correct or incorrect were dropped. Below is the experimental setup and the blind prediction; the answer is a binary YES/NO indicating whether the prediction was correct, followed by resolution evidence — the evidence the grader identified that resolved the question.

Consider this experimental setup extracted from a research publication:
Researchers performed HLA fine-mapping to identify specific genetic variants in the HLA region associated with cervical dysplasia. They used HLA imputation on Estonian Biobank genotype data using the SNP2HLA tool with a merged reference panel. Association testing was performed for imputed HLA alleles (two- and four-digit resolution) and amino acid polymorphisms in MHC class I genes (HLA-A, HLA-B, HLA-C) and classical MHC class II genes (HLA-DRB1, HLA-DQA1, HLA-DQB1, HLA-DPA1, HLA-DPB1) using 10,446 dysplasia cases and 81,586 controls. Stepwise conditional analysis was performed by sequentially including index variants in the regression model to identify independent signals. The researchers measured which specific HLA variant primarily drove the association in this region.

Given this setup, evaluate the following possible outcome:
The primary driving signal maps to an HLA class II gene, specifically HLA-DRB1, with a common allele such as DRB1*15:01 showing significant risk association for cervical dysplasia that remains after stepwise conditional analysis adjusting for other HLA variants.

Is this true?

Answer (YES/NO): NO